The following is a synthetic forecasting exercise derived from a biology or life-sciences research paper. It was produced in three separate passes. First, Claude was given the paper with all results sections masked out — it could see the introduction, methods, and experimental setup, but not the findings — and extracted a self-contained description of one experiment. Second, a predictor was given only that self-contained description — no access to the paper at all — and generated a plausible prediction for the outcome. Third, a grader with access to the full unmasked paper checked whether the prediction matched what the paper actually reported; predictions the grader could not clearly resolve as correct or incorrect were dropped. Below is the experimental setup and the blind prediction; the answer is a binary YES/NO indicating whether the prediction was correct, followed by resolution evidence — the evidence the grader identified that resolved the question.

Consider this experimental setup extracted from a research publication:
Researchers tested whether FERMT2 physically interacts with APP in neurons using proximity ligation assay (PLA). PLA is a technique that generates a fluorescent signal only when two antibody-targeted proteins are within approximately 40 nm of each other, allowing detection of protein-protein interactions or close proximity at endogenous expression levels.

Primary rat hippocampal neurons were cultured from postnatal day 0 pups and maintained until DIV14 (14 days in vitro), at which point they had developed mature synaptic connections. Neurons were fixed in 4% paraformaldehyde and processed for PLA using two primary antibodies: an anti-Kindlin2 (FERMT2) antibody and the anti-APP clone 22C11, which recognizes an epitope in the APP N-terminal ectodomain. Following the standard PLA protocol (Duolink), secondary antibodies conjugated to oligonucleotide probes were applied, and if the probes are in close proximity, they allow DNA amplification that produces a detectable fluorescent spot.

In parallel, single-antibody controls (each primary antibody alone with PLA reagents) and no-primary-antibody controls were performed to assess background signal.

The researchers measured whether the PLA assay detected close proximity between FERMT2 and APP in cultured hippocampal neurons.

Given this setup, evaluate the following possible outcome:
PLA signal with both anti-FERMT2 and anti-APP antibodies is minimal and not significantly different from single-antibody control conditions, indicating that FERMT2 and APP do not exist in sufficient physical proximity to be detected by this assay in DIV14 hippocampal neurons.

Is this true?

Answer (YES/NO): NO